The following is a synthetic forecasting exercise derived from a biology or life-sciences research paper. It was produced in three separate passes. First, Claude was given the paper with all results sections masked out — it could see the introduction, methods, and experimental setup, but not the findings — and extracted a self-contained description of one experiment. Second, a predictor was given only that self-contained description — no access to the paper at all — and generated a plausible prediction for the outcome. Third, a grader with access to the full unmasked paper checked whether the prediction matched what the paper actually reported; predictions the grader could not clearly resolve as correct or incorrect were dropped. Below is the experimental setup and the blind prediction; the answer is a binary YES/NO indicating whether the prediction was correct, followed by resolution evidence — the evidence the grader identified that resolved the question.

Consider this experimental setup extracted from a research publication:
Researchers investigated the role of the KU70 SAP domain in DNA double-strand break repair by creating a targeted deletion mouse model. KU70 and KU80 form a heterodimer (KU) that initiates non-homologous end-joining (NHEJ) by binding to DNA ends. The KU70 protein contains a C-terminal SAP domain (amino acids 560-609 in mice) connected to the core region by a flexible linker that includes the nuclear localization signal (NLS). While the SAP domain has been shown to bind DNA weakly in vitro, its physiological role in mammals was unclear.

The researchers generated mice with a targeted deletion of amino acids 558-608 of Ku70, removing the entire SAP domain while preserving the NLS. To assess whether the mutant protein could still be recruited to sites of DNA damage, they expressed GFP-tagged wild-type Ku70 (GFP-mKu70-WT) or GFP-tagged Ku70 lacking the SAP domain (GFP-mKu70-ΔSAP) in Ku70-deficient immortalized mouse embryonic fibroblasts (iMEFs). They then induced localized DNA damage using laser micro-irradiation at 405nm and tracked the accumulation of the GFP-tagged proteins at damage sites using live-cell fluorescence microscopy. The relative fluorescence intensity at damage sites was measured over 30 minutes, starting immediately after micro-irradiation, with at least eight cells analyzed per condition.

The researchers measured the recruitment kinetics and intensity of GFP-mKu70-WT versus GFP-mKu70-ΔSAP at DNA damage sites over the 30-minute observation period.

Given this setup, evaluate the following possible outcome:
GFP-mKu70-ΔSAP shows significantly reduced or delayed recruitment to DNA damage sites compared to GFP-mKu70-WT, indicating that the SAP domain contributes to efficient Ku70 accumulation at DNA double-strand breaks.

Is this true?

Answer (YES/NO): NO